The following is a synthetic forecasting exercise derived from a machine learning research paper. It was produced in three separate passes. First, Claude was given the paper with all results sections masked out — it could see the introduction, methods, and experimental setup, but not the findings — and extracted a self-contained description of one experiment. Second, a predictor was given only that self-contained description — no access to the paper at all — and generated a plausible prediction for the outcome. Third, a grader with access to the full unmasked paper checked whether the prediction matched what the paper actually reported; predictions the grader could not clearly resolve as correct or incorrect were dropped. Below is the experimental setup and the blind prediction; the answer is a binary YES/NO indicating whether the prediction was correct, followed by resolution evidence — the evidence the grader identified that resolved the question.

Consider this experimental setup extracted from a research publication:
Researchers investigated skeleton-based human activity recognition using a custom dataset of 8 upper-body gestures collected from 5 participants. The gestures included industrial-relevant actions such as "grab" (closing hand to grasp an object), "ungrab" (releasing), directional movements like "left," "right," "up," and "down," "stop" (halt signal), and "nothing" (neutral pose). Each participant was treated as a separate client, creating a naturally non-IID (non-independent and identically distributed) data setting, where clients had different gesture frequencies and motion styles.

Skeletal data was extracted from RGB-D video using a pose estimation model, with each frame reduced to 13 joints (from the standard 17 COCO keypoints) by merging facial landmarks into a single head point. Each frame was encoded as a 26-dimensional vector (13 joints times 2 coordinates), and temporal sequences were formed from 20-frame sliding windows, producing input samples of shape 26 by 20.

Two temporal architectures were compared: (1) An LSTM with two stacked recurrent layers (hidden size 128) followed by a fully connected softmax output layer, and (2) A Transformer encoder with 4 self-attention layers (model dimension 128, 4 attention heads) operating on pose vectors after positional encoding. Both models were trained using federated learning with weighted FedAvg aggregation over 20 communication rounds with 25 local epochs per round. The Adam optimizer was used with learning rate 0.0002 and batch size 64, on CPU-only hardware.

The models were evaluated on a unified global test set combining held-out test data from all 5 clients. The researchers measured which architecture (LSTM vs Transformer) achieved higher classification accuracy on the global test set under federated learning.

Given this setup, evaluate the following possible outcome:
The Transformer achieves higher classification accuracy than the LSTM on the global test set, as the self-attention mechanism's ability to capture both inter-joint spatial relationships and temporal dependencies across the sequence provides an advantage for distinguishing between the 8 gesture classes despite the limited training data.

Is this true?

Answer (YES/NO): YES